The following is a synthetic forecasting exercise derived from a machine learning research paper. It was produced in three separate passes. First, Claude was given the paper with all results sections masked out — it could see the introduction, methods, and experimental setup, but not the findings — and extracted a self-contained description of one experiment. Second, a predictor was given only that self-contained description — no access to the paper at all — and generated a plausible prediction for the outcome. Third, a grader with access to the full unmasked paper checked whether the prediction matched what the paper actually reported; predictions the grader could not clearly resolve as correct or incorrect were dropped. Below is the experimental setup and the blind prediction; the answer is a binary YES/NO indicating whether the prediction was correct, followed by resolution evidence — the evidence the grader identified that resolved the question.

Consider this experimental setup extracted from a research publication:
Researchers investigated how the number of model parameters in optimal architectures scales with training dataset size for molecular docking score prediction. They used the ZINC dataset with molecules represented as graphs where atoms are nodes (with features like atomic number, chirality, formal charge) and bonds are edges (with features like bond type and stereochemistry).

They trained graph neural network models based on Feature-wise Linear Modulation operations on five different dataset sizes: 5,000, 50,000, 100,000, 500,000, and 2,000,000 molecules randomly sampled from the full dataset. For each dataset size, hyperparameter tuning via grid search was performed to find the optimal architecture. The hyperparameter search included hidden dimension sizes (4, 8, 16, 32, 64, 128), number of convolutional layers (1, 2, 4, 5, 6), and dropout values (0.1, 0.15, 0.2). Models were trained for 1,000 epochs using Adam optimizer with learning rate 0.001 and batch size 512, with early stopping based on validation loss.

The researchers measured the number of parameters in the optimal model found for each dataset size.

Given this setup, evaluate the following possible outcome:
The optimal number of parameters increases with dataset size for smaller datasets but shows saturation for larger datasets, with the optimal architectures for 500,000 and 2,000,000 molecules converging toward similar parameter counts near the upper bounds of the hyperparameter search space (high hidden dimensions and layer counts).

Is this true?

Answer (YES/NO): NO